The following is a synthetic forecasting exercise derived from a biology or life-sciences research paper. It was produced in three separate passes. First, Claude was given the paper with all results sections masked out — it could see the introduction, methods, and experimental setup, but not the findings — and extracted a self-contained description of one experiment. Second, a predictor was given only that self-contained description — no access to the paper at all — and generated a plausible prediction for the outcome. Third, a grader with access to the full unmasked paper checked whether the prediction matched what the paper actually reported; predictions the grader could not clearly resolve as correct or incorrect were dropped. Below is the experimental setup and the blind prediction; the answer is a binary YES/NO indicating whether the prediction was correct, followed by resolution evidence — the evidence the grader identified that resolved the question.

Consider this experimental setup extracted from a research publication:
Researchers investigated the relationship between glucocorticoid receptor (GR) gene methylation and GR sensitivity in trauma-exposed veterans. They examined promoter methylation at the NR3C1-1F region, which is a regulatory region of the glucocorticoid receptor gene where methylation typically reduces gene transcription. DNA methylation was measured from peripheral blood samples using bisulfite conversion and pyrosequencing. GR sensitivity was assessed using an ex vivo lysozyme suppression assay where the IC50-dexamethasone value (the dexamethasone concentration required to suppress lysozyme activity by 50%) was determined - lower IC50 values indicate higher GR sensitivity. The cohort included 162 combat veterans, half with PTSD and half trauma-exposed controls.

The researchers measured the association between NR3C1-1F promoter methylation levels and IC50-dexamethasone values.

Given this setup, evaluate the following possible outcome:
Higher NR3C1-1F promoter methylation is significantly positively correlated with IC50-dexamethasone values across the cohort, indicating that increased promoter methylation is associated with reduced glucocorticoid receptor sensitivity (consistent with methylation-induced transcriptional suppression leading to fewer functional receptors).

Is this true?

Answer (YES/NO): YES